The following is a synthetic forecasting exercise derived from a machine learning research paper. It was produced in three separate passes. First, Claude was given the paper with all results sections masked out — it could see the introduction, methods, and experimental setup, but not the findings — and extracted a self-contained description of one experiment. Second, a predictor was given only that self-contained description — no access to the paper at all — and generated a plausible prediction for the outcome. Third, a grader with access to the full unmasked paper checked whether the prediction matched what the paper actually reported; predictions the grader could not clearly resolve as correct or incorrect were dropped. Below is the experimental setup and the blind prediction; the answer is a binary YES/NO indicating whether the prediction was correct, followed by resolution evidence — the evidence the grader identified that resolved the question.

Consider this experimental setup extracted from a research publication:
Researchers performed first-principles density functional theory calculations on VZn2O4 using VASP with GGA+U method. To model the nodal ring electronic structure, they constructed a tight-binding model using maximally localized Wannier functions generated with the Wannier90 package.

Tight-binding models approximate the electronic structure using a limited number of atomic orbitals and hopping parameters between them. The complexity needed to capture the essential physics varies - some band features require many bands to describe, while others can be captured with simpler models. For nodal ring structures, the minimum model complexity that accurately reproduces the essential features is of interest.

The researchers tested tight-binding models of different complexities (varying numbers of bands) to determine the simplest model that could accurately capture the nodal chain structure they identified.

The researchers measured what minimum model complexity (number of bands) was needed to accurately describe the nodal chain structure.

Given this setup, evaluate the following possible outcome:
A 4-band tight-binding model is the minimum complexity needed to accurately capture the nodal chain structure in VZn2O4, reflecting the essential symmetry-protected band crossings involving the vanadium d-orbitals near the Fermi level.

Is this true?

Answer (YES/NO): YES